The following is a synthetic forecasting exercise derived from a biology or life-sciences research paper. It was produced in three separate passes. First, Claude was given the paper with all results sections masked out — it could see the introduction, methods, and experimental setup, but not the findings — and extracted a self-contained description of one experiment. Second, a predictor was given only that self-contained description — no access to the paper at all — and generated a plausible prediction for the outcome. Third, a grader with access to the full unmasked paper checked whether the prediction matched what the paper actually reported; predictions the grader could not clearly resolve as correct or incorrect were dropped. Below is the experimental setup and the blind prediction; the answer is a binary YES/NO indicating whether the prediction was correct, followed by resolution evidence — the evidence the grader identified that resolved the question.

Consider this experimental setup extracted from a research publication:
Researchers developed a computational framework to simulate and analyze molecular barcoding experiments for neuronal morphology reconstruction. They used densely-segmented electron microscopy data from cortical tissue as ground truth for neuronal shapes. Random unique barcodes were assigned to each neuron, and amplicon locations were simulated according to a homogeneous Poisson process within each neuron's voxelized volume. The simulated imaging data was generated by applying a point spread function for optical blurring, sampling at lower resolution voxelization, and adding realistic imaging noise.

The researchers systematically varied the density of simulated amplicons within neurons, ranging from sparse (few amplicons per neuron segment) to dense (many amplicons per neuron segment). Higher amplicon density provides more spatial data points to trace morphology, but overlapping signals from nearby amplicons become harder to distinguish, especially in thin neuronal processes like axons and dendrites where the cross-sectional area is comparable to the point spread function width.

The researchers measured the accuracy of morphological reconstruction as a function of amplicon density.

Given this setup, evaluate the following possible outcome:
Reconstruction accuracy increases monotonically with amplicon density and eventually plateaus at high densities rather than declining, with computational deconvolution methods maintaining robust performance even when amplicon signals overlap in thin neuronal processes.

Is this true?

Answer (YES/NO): NO